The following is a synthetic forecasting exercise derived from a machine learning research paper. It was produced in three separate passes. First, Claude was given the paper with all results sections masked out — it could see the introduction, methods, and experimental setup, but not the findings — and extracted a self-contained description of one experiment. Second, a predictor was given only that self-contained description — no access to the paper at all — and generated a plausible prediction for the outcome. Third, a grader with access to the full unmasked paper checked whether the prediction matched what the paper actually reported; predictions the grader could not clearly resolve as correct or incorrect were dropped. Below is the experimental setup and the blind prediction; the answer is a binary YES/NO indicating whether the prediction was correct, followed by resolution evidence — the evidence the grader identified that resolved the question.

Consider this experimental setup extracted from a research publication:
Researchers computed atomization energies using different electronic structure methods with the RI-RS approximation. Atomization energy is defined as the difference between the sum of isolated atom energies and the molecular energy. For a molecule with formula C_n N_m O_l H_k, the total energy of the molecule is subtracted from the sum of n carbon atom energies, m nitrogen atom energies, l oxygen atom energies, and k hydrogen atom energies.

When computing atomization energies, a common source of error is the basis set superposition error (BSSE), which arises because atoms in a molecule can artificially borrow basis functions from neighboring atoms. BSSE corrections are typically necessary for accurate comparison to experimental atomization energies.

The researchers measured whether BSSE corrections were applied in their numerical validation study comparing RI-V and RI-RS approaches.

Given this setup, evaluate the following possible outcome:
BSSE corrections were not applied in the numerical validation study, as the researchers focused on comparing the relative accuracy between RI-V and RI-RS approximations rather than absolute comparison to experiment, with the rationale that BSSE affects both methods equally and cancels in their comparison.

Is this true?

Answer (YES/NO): NO